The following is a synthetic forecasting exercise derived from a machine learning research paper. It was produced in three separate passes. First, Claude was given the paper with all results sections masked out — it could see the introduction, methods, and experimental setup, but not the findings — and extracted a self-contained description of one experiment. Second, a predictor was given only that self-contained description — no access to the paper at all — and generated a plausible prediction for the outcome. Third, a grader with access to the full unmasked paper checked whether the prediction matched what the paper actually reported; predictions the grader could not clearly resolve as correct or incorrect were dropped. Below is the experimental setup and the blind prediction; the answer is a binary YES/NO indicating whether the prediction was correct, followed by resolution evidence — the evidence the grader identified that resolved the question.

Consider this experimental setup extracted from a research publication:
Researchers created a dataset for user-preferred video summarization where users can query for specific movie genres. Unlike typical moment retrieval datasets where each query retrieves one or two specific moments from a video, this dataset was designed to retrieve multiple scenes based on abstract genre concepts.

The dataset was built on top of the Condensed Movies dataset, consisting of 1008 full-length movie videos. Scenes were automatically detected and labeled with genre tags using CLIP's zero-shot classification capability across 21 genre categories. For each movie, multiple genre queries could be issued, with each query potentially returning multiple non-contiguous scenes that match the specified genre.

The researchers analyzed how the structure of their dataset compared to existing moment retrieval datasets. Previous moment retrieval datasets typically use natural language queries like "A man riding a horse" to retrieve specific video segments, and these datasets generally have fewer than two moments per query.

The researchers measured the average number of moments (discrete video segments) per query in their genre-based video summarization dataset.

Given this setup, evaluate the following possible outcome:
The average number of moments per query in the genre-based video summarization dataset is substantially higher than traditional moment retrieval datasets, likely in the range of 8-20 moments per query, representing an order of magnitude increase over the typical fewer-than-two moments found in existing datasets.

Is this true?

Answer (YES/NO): YES